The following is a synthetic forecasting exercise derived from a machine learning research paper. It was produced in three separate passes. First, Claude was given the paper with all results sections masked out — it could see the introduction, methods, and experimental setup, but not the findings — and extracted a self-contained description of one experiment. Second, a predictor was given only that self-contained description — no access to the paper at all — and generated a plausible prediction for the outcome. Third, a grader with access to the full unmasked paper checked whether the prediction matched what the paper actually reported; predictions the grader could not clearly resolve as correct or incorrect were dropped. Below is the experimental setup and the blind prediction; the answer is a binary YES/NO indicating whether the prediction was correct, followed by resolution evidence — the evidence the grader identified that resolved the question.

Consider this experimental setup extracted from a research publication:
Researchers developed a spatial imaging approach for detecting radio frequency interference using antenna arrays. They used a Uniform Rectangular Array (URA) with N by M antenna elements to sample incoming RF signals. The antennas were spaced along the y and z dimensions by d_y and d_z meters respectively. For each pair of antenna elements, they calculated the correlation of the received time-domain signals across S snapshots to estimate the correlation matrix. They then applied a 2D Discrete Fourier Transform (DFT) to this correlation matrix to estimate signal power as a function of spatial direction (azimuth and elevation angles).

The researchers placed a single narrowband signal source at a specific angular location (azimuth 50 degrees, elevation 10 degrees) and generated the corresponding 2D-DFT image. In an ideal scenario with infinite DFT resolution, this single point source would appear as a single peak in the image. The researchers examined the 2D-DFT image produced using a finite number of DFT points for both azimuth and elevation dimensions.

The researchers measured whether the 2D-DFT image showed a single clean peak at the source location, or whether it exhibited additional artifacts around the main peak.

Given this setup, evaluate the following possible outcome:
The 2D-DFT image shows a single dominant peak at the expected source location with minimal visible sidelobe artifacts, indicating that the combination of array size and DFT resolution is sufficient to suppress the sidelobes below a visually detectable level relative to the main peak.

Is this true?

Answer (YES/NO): NO